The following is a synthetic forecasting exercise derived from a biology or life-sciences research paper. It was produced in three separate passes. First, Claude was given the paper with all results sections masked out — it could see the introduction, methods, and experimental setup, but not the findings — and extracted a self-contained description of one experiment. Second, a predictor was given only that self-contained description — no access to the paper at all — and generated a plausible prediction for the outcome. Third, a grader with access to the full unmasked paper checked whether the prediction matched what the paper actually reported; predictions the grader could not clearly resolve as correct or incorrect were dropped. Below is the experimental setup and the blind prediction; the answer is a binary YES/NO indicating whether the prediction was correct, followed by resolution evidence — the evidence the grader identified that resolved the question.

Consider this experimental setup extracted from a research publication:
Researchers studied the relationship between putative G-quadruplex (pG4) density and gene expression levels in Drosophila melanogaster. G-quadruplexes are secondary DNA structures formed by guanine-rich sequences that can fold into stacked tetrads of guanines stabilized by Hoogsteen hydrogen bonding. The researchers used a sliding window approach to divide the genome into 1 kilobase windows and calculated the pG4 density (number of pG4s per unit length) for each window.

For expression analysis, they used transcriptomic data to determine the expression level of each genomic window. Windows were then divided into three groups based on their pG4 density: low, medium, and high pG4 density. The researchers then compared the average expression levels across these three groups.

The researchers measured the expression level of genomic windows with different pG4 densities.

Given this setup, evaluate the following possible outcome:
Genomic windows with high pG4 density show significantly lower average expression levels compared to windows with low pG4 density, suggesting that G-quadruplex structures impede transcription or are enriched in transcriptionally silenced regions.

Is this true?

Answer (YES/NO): YES